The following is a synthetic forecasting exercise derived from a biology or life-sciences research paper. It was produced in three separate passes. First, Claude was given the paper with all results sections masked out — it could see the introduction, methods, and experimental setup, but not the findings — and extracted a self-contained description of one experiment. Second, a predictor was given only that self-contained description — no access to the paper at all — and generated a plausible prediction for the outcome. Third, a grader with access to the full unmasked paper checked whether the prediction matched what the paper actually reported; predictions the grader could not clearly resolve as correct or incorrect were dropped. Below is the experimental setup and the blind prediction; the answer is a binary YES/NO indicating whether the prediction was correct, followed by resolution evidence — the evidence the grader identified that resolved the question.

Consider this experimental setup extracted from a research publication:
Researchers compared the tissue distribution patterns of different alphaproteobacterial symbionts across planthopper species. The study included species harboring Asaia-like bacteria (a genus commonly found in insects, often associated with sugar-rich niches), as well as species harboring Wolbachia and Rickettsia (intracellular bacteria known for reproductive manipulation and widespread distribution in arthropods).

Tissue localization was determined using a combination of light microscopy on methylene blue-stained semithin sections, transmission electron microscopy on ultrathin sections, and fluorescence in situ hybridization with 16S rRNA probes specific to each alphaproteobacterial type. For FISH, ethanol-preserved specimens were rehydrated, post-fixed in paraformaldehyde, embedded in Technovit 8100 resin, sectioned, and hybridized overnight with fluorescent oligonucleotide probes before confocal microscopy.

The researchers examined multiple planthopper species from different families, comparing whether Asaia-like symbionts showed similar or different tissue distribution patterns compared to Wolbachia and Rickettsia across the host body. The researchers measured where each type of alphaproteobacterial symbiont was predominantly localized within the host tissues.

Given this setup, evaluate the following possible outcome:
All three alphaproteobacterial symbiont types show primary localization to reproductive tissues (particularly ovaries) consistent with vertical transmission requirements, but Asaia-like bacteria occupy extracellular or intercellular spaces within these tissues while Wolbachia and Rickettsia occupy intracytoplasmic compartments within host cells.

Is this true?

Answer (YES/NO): NO